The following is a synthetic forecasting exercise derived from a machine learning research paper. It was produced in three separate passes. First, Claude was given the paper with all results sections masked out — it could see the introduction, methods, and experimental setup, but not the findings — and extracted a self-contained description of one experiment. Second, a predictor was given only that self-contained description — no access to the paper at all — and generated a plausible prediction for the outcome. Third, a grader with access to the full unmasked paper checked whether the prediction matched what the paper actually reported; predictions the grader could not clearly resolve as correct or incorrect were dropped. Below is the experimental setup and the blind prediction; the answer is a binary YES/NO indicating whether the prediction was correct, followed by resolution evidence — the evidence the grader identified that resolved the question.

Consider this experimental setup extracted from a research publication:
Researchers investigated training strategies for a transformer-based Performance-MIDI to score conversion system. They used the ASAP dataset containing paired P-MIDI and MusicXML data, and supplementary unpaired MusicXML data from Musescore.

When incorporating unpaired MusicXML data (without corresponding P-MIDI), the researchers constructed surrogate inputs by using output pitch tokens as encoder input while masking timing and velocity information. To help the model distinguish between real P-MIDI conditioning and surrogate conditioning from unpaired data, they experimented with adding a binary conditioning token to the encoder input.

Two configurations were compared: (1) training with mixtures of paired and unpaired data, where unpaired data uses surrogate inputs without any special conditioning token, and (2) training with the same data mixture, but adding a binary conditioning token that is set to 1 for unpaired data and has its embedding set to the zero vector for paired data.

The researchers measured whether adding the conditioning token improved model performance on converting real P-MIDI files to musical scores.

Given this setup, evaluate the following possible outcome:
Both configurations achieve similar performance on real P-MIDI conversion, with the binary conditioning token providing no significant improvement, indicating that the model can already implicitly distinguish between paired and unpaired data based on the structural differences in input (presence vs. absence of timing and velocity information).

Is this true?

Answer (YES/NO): NO